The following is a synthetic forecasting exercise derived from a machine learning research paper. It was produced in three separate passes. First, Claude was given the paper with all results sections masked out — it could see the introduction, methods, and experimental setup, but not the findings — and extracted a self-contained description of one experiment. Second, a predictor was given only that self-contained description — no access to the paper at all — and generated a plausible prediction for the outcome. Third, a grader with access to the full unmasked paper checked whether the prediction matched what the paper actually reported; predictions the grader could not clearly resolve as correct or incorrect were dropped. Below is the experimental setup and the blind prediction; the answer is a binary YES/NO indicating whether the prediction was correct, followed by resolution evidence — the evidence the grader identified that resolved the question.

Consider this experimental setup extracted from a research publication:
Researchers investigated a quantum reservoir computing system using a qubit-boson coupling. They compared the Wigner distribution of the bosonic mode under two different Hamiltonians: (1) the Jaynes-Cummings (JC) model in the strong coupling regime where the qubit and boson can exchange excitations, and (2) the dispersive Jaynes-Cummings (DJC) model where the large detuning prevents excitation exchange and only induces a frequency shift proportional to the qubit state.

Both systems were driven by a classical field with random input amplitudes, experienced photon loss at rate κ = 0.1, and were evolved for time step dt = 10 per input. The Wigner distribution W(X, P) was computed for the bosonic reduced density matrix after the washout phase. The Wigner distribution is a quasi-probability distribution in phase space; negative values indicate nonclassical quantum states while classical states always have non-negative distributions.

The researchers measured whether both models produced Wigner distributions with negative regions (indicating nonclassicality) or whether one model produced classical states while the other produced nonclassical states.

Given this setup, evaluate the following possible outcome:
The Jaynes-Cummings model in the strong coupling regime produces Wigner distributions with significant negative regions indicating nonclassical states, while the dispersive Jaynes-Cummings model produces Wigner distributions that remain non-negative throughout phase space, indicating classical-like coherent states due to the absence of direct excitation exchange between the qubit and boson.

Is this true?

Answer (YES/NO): NO